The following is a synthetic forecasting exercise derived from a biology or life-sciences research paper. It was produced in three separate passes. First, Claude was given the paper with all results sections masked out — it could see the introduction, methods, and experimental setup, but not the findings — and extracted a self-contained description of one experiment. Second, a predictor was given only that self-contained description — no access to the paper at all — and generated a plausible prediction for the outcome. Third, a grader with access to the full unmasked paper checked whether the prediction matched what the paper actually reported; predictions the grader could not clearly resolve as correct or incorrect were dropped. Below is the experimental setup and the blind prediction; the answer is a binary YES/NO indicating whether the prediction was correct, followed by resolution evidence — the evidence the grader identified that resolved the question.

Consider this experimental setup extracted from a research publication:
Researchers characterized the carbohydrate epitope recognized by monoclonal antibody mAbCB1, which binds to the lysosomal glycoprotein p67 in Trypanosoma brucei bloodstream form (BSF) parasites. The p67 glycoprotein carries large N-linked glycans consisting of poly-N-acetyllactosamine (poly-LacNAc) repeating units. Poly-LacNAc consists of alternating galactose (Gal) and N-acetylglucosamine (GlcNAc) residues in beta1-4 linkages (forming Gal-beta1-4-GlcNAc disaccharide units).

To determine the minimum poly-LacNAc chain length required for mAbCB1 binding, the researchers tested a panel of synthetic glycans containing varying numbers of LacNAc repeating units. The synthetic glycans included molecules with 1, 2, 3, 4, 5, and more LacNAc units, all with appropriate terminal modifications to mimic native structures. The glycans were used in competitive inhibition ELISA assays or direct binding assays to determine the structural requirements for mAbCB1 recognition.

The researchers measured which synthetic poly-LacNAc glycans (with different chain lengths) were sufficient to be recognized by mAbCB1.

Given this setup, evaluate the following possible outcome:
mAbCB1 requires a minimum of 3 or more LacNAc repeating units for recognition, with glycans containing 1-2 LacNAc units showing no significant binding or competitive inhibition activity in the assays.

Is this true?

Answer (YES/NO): YES